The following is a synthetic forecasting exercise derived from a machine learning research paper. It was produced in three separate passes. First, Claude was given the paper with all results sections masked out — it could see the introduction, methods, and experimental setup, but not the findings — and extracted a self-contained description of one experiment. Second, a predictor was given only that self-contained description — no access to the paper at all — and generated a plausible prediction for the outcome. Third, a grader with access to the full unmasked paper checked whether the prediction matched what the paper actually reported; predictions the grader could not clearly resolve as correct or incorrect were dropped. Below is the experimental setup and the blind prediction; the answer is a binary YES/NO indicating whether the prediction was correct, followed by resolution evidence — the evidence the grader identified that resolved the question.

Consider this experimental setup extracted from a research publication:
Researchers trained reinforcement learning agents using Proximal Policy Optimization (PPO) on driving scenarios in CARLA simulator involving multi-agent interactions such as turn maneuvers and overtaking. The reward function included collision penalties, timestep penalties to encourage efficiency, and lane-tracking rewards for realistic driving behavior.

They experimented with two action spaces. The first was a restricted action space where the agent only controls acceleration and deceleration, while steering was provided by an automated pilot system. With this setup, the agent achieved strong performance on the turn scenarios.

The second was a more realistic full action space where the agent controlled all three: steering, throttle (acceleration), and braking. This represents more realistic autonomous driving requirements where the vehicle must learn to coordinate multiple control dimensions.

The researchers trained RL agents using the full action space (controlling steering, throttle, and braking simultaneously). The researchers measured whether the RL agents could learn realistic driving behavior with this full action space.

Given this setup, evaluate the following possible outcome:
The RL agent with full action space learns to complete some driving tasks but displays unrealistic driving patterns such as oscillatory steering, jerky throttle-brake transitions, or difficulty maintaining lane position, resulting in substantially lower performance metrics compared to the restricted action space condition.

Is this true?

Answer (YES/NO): YES